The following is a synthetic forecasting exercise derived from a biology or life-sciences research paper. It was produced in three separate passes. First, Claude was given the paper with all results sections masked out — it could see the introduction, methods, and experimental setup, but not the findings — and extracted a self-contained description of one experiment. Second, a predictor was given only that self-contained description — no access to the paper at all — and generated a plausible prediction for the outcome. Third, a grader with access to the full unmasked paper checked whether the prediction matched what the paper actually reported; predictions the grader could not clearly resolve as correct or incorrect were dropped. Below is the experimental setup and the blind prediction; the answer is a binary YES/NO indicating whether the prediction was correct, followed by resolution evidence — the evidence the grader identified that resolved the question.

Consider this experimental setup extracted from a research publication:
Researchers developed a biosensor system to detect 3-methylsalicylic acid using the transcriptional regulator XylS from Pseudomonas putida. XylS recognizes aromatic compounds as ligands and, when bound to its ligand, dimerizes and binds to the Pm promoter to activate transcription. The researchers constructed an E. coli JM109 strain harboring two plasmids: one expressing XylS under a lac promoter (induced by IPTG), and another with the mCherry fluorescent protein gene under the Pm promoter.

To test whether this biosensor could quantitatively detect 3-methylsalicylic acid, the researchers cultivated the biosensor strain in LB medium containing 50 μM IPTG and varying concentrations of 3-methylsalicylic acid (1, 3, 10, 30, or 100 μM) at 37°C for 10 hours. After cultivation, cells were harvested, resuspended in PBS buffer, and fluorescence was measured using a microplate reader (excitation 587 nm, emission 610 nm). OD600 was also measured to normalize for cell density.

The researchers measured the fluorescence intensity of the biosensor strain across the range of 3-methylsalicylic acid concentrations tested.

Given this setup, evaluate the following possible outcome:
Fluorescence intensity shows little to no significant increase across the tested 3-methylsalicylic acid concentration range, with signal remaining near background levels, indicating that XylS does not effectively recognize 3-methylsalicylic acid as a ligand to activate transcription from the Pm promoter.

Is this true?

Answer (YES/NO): NO